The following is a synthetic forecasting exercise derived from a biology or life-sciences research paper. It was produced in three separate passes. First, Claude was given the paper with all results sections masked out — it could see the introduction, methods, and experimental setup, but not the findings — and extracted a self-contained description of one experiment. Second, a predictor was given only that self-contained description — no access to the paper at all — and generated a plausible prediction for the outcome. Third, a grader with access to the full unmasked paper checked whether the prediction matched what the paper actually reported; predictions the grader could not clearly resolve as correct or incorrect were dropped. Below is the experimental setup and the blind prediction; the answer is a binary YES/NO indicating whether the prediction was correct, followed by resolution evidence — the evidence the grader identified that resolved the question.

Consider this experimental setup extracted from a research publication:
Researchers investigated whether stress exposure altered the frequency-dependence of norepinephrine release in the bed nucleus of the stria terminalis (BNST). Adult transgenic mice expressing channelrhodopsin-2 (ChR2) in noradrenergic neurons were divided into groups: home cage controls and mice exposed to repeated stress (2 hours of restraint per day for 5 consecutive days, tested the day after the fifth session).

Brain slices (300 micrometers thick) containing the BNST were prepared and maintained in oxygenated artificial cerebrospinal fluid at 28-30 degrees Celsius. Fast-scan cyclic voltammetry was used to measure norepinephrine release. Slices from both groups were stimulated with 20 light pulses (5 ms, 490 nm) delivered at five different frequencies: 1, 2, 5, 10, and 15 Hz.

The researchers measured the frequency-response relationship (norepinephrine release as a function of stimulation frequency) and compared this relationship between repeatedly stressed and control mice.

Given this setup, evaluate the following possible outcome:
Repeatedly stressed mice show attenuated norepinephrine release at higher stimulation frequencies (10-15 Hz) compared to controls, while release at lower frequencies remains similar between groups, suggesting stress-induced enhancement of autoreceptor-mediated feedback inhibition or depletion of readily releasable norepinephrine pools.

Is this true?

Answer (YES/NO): NO